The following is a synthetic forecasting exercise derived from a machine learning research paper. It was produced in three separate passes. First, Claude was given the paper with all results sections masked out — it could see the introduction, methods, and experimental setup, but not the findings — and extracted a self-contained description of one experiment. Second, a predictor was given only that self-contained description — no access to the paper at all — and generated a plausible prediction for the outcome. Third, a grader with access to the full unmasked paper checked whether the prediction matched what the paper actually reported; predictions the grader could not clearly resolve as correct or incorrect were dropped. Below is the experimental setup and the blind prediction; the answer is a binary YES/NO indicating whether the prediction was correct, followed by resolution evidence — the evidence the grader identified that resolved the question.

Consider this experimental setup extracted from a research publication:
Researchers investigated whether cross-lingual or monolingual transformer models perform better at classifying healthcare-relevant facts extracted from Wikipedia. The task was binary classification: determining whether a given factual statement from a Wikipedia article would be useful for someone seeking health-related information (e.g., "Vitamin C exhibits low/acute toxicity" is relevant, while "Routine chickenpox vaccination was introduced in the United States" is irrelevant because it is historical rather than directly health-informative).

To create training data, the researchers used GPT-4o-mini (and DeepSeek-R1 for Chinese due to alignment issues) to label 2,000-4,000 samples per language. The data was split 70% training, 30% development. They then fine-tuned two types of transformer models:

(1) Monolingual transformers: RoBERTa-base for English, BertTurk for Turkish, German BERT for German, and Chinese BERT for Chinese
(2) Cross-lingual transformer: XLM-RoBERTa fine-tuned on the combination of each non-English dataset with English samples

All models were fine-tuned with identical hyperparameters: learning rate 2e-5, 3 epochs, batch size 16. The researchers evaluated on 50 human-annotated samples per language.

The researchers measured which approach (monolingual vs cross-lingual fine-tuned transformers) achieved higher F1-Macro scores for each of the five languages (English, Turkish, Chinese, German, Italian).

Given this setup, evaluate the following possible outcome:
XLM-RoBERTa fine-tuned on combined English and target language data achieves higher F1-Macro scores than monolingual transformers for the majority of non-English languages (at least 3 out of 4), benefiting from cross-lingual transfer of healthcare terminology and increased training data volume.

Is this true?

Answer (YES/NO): YES